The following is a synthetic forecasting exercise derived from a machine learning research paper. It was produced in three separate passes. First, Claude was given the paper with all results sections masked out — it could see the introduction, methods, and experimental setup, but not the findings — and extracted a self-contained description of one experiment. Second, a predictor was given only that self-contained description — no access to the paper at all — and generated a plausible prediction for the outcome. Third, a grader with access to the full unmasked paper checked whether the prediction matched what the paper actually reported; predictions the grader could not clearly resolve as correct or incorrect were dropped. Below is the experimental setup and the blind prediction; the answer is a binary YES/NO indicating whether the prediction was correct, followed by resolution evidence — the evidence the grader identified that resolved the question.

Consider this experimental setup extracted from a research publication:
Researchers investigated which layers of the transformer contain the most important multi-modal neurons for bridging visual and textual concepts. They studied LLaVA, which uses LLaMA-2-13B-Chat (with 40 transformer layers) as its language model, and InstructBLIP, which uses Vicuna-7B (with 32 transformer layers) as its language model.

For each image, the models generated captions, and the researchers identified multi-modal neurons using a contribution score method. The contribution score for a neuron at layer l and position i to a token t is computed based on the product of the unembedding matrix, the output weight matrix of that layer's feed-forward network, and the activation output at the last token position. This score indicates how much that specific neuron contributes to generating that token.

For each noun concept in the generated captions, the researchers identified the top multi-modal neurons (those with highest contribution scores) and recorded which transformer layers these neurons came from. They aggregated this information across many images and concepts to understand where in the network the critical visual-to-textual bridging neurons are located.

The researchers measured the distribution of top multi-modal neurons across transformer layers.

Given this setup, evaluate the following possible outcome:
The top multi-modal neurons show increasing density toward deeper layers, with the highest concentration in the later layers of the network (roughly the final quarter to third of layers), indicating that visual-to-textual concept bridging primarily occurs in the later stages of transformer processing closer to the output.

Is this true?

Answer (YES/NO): YES